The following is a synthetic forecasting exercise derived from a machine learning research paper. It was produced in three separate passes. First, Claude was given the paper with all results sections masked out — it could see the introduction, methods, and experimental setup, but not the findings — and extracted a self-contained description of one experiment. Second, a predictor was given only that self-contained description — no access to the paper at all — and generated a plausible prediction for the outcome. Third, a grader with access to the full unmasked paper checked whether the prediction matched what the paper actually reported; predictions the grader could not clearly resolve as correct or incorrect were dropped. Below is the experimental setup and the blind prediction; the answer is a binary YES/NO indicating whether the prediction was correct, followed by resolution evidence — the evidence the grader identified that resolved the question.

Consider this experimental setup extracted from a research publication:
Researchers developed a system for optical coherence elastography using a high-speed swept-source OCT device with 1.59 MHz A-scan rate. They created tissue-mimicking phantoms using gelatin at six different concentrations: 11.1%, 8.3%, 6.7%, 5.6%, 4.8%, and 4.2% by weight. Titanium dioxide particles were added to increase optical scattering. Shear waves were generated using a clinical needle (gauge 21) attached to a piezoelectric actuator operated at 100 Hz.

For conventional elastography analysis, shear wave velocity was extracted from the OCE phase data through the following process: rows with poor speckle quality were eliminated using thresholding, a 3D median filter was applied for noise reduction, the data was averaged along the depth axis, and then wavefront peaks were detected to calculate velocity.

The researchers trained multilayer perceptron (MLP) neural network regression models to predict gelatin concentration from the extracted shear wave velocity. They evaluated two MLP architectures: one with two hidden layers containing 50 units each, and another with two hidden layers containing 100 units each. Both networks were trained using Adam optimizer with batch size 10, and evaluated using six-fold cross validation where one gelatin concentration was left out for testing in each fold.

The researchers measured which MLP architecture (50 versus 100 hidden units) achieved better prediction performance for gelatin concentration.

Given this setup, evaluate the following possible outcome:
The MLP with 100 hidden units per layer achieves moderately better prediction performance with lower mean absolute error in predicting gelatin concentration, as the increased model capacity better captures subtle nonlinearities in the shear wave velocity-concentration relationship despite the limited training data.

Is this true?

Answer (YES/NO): NO